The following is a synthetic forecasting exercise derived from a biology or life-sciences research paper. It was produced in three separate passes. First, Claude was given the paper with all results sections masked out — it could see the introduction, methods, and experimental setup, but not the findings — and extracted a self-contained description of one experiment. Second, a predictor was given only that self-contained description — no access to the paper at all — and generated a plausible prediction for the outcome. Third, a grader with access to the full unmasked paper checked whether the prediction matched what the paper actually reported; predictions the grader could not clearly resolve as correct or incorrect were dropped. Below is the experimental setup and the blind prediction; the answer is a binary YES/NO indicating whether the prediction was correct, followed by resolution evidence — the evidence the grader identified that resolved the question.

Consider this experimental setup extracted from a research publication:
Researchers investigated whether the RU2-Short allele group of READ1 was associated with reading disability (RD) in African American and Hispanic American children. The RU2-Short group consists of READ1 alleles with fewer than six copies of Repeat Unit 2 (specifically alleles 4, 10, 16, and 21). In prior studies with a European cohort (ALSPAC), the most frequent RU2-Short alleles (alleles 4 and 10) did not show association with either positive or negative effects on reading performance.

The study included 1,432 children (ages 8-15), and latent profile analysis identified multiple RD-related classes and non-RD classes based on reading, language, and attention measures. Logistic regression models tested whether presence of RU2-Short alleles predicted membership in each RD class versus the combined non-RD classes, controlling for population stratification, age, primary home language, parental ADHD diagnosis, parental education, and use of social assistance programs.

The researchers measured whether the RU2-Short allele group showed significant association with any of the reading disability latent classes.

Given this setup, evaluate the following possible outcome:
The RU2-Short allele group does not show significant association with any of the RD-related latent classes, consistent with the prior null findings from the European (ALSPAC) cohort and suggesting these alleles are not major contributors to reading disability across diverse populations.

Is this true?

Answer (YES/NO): YES